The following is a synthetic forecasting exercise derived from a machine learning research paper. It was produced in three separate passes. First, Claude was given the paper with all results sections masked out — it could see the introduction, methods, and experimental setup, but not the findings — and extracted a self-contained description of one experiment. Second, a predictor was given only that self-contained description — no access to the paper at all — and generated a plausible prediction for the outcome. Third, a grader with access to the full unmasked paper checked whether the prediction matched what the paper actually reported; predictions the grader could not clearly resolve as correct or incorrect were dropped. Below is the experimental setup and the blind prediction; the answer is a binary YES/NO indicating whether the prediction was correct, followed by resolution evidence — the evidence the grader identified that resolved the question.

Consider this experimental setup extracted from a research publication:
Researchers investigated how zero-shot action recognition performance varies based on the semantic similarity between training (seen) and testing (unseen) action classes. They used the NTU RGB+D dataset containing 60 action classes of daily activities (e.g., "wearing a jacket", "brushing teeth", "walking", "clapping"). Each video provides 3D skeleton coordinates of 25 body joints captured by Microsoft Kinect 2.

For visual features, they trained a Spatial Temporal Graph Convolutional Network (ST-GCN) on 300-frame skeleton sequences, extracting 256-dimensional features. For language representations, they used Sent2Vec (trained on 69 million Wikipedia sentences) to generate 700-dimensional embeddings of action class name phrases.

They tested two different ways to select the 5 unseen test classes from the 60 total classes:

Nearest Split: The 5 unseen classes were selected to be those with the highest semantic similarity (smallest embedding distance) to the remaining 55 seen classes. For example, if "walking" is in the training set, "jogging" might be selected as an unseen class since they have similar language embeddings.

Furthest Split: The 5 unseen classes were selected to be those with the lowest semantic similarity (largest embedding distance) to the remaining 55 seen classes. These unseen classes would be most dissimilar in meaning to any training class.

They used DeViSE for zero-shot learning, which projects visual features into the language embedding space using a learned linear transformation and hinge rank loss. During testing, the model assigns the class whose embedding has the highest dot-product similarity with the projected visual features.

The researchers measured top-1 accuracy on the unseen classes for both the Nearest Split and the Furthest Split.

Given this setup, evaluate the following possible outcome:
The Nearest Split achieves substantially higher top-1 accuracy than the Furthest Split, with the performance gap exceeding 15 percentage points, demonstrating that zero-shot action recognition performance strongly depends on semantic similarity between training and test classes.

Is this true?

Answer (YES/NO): YES